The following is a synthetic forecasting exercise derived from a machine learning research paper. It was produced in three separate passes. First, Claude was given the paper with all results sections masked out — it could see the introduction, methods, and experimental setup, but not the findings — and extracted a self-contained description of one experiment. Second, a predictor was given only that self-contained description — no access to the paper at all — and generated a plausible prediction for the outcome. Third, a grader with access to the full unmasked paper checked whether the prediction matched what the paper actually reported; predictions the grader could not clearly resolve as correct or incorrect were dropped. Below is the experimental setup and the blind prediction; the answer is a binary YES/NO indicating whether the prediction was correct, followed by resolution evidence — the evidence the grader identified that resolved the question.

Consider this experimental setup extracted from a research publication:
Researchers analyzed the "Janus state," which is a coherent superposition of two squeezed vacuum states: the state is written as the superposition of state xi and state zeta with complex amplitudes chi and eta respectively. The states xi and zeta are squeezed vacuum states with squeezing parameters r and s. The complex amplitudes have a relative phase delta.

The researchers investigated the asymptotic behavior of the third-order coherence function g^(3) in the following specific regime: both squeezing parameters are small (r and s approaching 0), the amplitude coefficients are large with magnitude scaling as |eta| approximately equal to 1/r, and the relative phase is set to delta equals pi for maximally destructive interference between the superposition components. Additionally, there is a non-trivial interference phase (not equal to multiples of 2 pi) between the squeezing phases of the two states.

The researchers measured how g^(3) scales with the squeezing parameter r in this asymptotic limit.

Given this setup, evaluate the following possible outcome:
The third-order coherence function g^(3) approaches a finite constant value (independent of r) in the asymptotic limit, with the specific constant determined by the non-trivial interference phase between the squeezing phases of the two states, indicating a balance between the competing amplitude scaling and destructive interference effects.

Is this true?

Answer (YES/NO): NO